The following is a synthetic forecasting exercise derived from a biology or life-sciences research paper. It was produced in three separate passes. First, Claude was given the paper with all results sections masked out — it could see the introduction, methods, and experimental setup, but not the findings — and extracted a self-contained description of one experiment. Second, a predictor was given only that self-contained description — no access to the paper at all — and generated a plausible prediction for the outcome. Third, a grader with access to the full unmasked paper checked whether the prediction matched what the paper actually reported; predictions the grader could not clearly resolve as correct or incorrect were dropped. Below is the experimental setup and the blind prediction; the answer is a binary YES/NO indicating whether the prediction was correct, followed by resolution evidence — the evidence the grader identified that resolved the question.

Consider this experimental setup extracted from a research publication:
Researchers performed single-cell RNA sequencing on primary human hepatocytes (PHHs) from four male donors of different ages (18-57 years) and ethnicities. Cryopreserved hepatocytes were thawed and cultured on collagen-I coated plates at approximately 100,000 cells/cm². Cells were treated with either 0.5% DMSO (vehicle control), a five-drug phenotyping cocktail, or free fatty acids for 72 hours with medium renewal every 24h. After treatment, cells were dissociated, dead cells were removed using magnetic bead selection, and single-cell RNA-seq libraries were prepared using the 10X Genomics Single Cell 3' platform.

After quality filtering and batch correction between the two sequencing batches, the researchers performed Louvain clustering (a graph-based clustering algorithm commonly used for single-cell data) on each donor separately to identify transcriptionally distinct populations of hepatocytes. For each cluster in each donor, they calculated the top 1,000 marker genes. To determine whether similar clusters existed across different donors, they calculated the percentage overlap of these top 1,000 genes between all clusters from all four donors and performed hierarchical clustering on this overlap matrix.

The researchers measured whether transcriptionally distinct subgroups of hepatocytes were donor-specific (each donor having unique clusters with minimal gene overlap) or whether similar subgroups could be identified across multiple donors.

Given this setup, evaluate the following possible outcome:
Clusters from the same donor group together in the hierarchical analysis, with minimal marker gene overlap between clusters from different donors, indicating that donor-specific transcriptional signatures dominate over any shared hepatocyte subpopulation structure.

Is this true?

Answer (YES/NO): NO